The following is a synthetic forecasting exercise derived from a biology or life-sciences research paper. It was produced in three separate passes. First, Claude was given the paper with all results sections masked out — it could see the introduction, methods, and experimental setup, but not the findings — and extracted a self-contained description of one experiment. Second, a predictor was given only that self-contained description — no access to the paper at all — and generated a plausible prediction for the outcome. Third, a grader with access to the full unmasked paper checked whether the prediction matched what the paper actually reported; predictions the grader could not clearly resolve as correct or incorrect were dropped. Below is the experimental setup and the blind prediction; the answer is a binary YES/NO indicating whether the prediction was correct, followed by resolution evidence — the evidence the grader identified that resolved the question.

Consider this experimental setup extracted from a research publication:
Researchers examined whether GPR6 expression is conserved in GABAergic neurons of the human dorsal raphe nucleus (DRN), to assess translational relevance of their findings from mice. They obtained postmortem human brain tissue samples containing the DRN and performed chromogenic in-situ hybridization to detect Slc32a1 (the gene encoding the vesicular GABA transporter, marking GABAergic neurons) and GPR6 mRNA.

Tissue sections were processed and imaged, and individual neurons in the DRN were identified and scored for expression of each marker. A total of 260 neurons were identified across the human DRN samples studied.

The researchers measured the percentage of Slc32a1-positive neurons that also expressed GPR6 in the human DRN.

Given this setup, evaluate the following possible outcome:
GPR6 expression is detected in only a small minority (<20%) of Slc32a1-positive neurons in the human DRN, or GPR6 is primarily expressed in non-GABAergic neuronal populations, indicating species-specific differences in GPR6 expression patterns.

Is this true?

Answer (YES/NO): NO